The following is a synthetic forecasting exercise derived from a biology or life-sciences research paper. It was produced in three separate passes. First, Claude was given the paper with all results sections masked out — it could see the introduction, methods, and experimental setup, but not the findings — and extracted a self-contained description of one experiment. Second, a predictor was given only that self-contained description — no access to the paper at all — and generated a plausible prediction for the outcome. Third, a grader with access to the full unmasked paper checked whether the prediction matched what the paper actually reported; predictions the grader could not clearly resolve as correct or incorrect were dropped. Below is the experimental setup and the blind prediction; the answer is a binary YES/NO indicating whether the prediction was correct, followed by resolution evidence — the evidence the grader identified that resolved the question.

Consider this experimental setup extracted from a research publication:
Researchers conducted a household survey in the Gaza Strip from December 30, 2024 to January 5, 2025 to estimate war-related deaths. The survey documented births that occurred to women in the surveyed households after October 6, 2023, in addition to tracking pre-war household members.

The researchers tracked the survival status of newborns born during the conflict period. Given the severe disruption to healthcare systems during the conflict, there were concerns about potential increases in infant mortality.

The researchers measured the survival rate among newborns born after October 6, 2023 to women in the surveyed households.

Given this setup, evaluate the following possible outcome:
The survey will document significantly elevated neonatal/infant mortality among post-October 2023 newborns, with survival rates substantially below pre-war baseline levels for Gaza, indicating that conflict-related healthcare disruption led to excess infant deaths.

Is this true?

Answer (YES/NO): NO